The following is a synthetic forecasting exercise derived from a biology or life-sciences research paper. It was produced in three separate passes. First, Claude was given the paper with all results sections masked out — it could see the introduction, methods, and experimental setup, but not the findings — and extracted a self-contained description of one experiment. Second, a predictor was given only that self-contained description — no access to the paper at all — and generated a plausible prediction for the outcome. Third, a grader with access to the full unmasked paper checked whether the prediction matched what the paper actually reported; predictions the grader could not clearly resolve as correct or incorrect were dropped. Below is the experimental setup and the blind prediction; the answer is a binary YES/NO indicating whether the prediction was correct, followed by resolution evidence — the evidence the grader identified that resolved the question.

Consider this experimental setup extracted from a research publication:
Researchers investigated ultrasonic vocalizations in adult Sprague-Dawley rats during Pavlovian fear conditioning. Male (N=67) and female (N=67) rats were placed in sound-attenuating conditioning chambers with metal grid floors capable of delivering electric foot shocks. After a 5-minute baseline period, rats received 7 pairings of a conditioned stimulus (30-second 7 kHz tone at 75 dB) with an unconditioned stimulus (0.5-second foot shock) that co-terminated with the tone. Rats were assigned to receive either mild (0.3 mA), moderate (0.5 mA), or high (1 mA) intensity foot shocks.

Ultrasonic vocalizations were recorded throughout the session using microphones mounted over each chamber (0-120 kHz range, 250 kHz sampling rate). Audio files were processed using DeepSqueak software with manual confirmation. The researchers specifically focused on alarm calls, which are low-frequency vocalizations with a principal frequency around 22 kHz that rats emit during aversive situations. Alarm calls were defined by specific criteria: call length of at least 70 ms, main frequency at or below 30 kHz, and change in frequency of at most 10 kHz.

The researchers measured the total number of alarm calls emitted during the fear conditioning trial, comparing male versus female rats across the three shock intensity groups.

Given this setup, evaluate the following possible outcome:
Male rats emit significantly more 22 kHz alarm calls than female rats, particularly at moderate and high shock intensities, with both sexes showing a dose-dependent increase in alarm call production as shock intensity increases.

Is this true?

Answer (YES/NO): NO